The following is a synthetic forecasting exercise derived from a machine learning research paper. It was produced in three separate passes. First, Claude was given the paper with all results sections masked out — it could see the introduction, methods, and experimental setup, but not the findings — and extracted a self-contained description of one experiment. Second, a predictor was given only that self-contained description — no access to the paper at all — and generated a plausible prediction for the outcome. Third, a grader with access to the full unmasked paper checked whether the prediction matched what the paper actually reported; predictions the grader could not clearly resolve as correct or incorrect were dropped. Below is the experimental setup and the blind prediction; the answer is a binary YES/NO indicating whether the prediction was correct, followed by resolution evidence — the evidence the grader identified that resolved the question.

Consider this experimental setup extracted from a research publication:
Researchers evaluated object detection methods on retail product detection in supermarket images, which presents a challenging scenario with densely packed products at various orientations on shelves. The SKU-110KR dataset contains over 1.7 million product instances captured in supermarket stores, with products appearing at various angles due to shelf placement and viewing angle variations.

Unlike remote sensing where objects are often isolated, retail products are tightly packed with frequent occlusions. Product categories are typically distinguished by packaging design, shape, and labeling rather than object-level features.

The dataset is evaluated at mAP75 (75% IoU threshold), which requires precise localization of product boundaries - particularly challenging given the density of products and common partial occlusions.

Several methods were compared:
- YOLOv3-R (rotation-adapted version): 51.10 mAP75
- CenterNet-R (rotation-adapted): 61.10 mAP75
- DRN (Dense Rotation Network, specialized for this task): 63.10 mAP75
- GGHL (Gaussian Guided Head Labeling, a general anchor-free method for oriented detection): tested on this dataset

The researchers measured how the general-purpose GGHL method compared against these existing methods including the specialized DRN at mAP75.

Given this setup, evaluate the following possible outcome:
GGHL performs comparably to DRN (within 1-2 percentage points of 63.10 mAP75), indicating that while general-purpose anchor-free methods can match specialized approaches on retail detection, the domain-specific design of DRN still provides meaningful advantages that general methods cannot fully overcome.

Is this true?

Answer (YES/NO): NO